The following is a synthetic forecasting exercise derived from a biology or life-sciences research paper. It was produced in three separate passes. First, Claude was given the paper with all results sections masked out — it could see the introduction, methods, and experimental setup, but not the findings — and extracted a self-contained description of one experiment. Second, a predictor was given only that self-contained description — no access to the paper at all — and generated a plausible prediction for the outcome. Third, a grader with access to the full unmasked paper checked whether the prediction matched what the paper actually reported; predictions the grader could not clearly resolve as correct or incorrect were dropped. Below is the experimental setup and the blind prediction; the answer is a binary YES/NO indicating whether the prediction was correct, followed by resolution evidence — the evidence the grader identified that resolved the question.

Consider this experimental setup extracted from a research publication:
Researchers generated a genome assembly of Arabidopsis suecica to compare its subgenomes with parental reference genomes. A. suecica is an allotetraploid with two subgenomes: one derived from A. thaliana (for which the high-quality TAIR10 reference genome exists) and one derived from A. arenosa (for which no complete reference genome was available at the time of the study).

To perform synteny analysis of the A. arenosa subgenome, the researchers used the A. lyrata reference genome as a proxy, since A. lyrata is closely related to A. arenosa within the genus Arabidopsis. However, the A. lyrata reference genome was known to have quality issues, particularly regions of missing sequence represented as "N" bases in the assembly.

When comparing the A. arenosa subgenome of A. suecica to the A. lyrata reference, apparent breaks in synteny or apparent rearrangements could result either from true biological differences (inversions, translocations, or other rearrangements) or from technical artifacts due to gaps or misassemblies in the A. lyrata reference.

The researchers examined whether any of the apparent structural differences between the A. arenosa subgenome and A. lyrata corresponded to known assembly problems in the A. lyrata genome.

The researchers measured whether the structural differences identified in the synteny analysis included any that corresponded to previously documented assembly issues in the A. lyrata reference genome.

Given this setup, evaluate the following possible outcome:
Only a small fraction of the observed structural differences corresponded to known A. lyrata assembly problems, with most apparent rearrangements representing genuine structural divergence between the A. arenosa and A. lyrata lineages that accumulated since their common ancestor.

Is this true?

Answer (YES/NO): YES